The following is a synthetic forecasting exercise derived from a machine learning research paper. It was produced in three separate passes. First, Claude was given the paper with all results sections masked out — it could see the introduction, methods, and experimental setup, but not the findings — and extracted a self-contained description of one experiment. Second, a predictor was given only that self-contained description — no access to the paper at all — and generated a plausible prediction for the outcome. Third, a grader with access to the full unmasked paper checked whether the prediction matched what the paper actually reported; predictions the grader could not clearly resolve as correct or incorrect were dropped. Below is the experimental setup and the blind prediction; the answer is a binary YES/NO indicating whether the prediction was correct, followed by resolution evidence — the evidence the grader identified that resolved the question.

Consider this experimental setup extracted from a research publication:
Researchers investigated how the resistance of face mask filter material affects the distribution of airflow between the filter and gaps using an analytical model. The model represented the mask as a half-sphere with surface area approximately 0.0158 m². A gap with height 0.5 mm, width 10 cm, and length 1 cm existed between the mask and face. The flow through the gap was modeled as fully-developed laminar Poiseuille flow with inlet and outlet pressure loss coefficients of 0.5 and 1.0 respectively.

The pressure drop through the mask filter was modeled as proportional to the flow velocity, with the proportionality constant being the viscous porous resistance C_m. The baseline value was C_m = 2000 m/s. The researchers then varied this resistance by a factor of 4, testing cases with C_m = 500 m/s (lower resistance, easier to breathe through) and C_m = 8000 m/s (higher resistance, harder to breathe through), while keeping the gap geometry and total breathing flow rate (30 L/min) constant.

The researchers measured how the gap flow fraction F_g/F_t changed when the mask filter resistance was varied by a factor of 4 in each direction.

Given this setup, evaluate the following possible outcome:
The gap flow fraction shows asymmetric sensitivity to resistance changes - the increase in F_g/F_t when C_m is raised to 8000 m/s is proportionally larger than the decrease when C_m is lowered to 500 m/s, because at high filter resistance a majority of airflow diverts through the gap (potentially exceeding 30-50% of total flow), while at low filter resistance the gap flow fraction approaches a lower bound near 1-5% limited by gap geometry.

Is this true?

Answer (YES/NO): NO